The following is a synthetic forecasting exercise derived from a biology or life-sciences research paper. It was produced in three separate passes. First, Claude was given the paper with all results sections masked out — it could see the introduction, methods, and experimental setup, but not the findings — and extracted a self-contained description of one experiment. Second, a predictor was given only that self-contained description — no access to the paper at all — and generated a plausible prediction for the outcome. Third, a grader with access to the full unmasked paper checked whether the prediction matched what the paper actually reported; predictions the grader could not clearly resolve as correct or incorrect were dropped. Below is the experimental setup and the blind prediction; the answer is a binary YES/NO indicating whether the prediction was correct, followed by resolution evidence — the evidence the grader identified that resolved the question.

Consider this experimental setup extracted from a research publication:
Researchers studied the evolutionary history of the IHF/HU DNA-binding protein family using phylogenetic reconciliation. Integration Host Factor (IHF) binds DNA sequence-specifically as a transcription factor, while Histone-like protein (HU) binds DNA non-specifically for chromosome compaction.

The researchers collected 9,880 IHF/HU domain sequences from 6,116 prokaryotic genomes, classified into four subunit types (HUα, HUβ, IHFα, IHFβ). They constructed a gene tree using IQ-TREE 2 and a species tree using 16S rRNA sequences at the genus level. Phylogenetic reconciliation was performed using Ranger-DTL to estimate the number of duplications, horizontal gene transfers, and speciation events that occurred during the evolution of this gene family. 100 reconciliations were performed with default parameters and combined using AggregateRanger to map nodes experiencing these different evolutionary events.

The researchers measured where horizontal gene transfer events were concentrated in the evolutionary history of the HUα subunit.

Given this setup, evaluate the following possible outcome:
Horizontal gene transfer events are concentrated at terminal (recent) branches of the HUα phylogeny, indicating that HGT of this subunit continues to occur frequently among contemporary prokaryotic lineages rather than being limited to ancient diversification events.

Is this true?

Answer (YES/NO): NO